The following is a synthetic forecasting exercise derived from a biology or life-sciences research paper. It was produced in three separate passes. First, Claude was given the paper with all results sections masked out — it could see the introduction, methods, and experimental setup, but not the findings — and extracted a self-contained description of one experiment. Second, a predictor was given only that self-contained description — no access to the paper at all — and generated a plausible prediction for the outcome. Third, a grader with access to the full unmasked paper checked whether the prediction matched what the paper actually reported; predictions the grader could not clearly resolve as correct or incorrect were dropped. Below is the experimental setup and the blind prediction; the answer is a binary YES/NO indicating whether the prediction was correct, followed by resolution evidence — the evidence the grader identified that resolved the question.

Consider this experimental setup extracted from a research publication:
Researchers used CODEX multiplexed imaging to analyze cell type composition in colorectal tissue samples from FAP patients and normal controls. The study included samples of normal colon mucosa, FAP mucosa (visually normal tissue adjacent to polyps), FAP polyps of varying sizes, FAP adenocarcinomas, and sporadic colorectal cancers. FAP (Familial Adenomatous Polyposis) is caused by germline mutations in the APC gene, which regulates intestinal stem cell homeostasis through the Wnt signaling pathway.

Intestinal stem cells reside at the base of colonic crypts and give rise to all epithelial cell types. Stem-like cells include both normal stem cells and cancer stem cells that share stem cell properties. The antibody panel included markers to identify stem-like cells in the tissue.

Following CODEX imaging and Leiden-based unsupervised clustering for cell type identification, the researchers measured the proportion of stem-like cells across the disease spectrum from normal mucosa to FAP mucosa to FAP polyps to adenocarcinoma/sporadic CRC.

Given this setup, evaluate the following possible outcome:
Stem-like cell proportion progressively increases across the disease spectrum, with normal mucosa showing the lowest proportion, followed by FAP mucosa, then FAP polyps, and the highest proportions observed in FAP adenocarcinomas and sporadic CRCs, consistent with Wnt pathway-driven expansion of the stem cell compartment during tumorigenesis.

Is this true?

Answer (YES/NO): YES